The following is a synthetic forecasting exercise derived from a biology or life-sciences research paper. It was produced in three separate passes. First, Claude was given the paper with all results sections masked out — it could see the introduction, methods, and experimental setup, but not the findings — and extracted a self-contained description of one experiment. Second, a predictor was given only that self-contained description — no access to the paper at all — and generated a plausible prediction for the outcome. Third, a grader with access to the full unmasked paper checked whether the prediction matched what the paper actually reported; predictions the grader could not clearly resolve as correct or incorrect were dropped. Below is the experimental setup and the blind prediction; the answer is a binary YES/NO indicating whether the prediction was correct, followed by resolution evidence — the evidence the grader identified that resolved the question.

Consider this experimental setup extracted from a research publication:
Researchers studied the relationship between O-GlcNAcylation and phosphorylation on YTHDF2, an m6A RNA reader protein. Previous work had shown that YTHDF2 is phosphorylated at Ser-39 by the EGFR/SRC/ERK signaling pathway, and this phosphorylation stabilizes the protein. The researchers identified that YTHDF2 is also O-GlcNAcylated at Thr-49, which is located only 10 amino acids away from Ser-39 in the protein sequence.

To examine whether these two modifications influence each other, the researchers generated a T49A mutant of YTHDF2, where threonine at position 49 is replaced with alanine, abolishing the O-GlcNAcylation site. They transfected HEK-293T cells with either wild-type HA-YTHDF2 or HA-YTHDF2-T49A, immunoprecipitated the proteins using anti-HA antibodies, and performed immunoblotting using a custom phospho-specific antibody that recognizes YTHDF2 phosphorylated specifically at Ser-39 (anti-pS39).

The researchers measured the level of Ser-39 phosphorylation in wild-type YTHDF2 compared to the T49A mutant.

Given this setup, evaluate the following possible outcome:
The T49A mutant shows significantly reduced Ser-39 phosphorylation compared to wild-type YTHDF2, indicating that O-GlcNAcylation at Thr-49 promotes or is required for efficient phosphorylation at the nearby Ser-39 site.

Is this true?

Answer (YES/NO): NO